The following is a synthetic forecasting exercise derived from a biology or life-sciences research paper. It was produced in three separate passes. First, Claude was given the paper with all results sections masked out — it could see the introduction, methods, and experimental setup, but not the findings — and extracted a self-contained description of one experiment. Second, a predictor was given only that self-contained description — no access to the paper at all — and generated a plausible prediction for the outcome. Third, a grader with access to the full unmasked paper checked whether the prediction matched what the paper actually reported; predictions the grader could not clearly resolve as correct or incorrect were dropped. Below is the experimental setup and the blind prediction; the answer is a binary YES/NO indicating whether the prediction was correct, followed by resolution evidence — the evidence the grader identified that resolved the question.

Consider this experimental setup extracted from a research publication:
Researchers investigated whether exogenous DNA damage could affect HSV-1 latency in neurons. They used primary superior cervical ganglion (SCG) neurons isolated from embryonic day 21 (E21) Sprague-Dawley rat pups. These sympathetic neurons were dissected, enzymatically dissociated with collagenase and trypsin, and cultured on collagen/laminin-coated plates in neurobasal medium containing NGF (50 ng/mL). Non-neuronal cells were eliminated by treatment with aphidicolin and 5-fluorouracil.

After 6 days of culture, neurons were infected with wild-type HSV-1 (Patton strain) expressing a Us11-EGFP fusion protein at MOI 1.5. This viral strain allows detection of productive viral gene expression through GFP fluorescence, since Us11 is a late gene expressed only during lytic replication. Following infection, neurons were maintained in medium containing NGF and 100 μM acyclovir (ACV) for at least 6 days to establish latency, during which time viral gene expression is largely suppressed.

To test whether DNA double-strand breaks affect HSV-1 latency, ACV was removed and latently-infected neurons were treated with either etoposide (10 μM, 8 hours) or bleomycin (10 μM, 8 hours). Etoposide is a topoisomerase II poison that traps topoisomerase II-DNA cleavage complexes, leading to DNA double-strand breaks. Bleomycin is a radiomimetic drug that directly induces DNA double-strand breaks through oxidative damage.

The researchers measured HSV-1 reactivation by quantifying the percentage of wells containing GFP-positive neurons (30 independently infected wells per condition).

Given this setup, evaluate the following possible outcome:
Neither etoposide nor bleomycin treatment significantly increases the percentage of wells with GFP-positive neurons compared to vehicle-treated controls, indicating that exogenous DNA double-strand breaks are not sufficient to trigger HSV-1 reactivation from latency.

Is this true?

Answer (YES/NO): NO